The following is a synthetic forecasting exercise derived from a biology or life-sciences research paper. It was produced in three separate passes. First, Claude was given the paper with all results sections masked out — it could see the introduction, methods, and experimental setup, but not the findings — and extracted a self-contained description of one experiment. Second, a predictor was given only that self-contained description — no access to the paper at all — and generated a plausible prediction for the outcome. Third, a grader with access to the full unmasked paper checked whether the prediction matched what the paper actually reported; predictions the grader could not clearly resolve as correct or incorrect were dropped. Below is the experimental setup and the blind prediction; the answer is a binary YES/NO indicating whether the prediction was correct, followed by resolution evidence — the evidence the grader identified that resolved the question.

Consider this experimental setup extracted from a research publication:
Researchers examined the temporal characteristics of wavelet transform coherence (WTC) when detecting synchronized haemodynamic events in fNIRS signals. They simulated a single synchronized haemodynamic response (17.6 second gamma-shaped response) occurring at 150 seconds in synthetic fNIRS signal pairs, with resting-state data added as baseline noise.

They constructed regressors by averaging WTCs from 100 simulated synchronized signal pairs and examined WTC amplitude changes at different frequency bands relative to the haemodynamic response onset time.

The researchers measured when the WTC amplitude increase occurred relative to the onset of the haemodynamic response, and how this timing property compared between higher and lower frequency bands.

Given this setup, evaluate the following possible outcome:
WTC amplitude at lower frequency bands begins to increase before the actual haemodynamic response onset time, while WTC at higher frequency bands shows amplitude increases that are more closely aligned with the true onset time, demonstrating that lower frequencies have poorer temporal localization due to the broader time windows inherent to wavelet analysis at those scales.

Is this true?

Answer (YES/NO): YES